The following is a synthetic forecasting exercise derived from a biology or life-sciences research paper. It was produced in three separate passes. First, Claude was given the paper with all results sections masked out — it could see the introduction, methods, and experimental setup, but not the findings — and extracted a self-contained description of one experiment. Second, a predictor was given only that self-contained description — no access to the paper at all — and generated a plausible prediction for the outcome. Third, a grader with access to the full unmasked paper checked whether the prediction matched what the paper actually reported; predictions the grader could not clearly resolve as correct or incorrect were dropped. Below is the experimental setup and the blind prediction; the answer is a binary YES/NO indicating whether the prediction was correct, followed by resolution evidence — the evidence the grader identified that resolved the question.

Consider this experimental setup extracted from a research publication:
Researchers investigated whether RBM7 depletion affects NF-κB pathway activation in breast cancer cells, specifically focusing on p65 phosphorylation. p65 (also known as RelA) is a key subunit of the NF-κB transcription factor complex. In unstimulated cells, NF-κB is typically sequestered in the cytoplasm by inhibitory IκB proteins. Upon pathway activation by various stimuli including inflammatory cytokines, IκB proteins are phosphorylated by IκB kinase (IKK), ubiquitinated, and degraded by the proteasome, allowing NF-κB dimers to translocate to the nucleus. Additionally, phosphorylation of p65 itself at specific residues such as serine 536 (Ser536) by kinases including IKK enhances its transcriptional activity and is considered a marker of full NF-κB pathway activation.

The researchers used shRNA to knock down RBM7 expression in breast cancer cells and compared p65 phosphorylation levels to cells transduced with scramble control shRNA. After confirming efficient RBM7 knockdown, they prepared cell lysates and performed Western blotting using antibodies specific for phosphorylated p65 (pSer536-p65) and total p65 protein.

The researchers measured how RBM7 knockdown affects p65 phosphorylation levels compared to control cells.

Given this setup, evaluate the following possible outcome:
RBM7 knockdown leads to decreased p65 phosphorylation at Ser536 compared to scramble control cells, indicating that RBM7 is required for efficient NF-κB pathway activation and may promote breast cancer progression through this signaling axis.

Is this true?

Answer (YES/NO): NO